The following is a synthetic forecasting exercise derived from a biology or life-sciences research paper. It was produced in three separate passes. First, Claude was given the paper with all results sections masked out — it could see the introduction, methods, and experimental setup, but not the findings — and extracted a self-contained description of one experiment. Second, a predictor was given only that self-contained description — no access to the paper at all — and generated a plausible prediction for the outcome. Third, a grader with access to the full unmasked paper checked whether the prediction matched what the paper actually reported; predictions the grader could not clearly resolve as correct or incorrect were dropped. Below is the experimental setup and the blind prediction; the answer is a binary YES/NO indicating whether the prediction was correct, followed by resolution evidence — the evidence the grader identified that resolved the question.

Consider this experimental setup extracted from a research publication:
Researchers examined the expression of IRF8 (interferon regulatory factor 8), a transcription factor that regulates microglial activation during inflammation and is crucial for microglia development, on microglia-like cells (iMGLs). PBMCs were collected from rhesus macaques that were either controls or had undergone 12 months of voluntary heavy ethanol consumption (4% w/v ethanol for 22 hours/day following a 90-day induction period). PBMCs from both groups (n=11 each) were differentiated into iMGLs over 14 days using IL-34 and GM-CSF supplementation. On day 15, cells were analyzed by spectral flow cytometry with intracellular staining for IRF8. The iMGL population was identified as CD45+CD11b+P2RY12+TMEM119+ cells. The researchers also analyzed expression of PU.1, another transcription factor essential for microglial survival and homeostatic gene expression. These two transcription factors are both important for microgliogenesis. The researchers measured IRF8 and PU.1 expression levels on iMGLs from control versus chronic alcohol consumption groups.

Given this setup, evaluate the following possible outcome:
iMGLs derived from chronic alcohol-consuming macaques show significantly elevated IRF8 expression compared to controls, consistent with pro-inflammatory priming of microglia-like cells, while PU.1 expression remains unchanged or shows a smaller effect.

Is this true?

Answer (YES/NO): NO